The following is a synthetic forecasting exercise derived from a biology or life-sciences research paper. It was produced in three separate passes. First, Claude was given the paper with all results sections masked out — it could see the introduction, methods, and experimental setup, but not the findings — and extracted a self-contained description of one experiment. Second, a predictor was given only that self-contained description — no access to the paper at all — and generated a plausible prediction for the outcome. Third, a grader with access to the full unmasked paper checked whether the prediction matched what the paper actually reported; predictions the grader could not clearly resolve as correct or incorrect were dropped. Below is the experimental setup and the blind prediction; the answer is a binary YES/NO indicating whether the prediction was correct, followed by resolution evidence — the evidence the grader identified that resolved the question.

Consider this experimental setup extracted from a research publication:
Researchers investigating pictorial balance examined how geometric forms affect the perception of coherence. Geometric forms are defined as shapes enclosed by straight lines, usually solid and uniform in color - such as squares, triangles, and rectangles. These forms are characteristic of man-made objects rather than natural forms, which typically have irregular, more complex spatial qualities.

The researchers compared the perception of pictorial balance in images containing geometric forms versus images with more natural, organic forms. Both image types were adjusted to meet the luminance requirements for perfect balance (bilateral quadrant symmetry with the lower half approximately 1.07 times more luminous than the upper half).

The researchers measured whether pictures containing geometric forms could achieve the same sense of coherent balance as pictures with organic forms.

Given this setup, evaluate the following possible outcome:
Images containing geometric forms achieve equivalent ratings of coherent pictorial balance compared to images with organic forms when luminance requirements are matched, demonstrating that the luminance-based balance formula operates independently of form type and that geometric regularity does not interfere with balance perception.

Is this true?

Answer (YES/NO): NO